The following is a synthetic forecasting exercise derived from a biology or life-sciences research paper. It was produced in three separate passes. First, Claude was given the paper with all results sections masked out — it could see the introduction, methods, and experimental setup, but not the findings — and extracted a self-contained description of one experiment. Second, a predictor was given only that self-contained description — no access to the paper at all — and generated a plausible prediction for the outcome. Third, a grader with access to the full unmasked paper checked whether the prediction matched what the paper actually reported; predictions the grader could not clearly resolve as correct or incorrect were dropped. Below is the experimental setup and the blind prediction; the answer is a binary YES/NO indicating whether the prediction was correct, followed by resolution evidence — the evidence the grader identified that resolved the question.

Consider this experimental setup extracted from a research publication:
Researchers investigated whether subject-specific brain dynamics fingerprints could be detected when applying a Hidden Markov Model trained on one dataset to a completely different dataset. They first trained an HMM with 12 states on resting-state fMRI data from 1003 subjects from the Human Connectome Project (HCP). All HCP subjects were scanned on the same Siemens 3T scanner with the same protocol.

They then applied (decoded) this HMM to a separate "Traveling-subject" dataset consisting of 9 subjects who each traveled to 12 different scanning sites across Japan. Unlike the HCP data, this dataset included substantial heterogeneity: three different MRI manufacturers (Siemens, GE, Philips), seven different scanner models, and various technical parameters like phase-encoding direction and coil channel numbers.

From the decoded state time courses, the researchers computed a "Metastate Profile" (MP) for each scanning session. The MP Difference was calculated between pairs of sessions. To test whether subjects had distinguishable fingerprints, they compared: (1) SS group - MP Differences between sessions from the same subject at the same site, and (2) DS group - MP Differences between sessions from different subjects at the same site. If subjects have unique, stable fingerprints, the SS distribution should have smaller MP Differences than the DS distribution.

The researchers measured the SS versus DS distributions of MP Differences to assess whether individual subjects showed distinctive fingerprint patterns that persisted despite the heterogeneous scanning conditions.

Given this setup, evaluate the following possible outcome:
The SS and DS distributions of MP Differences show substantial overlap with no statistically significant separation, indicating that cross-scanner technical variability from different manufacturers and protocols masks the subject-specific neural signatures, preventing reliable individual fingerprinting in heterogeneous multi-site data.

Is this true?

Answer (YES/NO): NO